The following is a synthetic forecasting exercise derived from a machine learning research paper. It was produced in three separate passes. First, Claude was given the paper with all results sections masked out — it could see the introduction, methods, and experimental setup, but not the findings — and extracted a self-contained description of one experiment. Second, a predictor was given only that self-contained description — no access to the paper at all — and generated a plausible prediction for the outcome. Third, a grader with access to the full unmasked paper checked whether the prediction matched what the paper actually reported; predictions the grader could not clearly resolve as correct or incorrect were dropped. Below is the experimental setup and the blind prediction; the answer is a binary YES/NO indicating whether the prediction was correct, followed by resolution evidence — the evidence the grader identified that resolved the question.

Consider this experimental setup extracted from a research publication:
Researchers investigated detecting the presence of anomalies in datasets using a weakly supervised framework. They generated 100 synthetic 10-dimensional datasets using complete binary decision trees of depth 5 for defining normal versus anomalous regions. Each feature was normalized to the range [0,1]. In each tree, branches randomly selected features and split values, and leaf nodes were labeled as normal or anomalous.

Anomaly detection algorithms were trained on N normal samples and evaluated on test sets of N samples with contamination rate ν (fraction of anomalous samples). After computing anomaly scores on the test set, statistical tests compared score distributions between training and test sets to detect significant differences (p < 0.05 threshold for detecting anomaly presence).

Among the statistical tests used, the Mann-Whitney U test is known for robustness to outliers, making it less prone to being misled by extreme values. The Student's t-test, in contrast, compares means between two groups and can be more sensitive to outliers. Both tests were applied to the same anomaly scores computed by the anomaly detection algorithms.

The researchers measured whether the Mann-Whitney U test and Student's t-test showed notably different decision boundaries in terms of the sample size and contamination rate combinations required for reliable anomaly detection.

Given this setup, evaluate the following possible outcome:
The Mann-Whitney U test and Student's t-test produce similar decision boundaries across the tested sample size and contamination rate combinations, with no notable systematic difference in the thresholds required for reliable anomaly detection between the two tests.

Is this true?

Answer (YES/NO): YES